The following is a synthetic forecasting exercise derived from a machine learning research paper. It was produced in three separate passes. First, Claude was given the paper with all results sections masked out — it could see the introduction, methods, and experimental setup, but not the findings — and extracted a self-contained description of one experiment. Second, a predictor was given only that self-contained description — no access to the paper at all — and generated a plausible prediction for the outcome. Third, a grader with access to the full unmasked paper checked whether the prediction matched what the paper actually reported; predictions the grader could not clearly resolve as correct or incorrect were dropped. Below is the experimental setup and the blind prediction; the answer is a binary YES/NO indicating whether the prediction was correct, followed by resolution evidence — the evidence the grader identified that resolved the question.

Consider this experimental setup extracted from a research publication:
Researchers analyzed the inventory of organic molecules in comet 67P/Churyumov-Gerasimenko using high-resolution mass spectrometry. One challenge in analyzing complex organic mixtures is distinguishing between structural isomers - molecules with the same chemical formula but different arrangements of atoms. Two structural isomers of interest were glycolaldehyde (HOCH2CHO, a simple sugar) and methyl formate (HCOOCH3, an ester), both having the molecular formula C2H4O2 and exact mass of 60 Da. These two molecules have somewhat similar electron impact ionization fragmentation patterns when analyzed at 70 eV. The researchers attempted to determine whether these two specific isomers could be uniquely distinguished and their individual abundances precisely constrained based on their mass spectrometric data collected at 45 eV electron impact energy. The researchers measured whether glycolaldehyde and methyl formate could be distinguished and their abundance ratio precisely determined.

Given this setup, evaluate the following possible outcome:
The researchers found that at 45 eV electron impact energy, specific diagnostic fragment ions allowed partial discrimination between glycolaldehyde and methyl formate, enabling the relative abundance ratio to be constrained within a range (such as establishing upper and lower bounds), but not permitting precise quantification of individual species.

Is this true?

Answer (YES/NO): NO